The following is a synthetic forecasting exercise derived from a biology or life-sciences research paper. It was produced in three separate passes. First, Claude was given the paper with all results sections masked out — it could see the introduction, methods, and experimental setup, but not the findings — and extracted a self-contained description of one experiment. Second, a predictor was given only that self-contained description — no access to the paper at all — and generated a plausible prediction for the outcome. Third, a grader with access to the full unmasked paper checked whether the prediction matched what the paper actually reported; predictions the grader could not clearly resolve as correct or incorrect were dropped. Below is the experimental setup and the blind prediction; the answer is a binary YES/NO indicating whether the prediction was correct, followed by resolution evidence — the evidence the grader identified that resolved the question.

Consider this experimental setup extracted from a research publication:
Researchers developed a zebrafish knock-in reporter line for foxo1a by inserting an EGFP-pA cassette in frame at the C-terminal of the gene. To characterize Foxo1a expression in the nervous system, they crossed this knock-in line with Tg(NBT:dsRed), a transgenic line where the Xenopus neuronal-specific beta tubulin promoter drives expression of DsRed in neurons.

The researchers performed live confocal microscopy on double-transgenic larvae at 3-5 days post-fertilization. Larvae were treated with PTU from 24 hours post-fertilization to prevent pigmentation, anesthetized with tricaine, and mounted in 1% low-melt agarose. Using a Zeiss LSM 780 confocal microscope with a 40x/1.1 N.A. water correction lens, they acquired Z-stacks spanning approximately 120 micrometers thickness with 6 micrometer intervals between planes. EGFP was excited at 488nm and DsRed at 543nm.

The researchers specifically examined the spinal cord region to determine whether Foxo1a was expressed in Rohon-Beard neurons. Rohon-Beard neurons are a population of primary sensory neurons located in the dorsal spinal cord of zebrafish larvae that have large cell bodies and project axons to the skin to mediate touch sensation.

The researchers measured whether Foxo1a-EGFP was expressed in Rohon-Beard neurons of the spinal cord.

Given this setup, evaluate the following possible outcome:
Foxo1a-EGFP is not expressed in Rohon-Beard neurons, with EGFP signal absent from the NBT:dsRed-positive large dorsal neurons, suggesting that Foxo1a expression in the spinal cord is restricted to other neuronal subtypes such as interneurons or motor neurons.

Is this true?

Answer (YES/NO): NO